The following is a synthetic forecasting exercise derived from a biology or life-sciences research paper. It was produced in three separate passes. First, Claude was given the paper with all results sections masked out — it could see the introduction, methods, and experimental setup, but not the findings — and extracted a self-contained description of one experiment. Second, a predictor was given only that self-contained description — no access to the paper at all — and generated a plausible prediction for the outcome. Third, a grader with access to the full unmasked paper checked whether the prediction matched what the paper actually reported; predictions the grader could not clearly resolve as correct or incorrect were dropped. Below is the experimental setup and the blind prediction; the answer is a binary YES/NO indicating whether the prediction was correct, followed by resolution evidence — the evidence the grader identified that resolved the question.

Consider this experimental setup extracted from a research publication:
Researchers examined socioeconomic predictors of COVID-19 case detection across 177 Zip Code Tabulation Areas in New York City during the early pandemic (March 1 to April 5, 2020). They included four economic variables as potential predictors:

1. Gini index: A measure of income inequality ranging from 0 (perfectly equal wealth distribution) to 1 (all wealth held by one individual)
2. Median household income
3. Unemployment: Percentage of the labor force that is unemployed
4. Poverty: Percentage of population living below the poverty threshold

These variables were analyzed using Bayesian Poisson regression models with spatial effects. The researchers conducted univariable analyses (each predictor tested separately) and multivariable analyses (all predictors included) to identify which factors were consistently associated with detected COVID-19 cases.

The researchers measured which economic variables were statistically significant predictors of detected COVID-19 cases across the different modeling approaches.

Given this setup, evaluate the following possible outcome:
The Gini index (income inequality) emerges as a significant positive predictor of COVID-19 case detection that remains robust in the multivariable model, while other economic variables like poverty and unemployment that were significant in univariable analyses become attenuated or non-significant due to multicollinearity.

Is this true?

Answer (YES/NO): NO